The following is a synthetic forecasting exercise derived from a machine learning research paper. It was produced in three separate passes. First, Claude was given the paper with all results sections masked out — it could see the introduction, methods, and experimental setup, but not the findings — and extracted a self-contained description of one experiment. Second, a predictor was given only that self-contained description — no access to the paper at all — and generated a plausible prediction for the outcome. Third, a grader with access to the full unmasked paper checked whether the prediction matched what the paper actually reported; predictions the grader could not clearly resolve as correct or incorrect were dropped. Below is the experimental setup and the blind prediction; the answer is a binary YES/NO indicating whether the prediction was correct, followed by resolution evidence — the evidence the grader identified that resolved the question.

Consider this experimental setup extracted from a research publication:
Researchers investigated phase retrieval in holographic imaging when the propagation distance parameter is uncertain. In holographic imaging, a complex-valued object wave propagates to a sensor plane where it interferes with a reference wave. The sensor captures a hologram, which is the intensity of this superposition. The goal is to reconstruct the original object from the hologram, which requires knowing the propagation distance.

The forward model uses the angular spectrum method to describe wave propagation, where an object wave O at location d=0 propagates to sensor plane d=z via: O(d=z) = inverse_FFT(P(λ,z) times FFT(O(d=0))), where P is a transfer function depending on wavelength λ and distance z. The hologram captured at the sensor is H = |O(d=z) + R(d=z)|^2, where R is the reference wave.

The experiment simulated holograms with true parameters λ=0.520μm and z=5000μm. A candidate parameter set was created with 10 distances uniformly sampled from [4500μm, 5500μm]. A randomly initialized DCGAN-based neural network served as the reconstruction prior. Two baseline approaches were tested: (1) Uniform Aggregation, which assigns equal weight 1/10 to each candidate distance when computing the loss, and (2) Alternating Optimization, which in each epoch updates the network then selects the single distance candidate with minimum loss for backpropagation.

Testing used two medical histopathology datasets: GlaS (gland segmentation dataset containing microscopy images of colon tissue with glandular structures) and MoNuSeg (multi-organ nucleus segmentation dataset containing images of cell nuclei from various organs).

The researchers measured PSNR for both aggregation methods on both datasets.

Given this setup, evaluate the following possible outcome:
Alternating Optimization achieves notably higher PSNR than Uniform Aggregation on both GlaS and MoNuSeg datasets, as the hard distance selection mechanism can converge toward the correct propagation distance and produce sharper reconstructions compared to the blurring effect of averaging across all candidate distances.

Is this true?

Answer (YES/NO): NO